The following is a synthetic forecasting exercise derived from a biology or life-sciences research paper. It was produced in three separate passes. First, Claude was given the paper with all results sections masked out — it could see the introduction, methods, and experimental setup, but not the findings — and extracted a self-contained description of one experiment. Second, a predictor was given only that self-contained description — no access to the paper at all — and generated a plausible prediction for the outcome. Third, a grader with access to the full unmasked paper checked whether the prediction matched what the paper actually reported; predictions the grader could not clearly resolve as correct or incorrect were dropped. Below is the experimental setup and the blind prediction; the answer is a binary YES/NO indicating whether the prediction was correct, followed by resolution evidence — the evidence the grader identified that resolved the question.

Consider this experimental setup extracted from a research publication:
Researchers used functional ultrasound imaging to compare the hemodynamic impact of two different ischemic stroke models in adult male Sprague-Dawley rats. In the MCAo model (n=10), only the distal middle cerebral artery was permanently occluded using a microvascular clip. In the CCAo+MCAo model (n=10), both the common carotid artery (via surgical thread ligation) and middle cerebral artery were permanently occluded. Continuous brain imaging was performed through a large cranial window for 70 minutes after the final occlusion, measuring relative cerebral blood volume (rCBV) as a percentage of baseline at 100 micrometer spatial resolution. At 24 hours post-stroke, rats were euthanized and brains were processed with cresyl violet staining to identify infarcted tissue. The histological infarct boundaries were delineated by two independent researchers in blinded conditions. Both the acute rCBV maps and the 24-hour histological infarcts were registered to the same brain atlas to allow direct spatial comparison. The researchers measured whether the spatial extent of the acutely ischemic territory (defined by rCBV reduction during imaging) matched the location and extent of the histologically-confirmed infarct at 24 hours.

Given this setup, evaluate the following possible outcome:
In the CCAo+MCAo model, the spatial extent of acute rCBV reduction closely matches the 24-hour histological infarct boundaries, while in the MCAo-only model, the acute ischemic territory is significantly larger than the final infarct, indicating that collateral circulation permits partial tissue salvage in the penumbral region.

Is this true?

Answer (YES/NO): NO